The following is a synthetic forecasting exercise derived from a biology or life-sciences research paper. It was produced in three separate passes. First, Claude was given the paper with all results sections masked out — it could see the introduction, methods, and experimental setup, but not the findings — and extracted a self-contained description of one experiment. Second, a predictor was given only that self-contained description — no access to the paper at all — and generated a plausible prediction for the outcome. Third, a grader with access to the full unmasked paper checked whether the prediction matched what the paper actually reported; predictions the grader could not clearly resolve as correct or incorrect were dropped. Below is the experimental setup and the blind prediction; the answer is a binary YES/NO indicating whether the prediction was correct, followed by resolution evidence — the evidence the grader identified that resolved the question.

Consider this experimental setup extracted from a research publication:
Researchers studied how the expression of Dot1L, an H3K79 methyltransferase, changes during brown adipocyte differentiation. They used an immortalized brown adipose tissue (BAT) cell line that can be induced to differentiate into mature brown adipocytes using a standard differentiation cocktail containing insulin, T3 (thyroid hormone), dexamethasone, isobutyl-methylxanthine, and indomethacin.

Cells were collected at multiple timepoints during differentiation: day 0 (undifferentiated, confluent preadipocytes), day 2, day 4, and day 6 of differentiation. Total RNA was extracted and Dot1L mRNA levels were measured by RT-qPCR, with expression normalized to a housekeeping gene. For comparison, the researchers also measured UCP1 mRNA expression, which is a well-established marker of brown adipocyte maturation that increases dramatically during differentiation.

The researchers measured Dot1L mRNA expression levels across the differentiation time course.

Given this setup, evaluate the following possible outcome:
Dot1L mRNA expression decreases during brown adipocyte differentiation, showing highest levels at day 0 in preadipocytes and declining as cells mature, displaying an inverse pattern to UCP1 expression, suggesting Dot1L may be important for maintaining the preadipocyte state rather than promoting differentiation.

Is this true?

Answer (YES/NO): NO